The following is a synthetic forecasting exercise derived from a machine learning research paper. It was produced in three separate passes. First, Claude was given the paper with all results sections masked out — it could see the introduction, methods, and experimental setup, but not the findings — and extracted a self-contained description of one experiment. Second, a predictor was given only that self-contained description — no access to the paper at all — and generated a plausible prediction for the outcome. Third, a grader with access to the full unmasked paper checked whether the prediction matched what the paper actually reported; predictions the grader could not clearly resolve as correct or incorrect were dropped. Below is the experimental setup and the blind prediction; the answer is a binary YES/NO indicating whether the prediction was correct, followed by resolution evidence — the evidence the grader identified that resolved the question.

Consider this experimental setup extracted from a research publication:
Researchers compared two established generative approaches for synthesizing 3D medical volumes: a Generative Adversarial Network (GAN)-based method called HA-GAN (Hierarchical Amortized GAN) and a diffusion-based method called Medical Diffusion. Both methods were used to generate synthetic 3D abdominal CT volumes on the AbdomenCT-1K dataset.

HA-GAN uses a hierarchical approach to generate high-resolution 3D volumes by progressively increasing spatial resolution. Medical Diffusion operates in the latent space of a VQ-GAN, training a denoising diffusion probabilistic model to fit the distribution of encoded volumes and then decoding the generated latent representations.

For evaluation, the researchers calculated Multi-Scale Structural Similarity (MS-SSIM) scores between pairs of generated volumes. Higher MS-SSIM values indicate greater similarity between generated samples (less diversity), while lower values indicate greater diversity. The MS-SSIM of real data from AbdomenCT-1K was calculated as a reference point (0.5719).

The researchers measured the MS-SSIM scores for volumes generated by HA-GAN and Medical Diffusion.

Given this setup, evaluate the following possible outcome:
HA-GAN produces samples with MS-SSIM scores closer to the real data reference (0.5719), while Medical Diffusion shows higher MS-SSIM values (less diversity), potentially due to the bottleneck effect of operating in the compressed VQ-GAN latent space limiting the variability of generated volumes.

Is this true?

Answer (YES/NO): NO